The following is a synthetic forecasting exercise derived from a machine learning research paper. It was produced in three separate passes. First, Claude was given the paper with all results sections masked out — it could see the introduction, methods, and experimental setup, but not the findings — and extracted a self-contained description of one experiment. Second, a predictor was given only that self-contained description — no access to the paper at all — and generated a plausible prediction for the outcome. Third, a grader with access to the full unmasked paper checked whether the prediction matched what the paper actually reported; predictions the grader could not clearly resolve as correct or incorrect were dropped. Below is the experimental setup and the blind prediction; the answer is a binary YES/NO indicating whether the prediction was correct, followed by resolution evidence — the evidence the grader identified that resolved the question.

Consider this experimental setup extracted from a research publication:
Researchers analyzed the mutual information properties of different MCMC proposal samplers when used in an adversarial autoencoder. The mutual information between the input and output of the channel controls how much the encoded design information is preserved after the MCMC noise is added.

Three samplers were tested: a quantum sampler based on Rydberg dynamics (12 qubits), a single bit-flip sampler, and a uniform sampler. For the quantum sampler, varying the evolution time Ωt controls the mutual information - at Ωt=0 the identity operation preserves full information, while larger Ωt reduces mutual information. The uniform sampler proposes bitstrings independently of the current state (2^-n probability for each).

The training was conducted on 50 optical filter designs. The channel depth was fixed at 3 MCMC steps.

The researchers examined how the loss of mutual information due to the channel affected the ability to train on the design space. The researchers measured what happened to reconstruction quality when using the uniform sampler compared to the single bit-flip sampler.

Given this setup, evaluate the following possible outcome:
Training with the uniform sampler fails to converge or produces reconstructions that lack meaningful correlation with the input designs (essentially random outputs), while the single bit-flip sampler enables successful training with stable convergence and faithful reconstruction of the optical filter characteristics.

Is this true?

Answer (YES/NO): NO